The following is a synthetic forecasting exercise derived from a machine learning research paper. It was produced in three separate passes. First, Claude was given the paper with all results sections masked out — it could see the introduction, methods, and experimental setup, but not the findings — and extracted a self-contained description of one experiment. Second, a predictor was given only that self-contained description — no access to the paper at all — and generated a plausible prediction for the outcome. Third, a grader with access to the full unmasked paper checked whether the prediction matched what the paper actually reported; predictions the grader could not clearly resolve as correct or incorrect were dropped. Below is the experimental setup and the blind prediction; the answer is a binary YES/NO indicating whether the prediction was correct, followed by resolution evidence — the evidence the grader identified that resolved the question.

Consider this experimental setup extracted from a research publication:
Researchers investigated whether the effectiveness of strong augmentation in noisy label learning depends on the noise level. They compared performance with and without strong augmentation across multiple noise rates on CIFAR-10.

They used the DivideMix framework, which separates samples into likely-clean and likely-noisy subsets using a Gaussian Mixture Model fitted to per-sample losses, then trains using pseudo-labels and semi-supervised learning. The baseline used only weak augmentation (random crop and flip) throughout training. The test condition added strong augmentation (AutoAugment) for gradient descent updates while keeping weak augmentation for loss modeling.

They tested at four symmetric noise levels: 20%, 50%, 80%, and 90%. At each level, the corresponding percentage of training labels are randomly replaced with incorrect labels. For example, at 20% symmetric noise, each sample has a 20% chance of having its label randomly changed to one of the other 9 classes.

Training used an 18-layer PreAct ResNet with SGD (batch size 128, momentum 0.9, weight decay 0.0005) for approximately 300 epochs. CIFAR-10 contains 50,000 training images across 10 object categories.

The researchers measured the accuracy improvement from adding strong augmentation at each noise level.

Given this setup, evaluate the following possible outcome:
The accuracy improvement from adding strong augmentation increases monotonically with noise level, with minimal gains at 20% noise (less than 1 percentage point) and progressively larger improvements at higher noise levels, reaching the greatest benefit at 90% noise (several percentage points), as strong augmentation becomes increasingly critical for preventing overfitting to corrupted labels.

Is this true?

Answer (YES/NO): YES